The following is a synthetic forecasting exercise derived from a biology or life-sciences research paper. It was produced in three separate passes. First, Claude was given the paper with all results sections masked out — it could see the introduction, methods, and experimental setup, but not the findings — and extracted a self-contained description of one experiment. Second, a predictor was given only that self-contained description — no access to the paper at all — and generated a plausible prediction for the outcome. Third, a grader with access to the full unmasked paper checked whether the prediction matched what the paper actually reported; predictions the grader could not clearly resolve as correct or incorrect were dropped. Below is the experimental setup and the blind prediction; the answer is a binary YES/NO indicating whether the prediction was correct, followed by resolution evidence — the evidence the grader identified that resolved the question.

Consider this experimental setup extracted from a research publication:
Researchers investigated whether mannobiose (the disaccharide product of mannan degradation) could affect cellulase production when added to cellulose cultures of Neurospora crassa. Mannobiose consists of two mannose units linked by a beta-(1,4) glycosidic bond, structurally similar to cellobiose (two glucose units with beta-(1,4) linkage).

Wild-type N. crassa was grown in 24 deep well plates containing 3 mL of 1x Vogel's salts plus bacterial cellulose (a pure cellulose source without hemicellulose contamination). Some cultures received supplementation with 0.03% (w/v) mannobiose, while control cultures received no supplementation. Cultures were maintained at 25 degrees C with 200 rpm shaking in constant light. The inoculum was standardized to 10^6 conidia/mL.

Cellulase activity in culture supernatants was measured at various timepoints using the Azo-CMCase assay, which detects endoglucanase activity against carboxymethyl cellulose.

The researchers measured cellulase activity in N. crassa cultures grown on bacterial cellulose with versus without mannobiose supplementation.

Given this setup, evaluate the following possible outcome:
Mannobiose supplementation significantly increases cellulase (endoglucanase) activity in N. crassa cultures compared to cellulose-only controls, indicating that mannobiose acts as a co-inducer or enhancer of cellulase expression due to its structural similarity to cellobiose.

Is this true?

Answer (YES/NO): NO